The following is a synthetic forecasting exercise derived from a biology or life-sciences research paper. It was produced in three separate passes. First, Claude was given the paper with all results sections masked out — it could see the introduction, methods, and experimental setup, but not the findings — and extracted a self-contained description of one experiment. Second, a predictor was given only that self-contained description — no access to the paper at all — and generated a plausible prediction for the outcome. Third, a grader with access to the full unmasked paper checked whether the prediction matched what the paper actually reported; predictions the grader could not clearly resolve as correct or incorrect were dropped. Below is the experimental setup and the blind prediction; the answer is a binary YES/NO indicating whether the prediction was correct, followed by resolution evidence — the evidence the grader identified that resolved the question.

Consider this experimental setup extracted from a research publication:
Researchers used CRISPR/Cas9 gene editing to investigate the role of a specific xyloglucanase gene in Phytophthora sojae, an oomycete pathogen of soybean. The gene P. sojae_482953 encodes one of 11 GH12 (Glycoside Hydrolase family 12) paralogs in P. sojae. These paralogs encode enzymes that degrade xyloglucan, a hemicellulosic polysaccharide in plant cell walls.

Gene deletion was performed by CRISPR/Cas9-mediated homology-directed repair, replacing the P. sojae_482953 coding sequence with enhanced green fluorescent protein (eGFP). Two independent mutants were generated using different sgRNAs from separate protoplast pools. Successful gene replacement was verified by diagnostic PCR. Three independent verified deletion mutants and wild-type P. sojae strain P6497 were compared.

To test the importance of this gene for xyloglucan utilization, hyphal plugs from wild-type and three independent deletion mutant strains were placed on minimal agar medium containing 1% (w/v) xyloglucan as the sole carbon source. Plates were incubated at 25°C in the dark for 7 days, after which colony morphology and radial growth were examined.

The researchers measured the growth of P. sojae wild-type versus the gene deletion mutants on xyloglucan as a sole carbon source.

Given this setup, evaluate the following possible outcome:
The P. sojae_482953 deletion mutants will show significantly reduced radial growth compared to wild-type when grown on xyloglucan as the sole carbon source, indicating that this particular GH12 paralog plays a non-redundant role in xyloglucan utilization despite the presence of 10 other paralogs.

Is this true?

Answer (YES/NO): NO